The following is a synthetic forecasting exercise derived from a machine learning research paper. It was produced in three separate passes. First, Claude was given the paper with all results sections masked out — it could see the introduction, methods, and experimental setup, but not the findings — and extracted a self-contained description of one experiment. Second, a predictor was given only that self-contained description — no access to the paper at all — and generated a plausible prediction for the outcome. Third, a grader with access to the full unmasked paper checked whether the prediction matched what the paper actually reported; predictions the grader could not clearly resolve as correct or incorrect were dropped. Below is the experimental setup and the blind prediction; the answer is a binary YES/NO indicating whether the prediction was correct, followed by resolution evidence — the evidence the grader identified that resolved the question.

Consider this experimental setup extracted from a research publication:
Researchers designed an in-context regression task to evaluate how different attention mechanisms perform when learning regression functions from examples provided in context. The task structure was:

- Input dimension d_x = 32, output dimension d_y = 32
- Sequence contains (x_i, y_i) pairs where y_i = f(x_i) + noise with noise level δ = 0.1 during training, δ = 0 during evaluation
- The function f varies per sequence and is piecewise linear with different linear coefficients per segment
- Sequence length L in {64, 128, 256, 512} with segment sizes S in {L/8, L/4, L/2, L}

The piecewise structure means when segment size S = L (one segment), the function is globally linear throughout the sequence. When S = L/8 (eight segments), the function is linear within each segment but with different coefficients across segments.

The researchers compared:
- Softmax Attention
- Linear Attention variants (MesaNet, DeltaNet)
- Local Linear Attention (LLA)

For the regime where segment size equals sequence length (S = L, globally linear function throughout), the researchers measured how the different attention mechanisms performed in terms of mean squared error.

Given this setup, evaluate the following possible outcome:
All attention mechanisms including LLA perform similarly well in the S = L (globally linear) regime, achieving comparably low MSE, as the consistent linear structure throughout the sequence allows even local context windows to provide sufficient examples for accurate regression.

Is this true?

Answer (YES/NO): NO